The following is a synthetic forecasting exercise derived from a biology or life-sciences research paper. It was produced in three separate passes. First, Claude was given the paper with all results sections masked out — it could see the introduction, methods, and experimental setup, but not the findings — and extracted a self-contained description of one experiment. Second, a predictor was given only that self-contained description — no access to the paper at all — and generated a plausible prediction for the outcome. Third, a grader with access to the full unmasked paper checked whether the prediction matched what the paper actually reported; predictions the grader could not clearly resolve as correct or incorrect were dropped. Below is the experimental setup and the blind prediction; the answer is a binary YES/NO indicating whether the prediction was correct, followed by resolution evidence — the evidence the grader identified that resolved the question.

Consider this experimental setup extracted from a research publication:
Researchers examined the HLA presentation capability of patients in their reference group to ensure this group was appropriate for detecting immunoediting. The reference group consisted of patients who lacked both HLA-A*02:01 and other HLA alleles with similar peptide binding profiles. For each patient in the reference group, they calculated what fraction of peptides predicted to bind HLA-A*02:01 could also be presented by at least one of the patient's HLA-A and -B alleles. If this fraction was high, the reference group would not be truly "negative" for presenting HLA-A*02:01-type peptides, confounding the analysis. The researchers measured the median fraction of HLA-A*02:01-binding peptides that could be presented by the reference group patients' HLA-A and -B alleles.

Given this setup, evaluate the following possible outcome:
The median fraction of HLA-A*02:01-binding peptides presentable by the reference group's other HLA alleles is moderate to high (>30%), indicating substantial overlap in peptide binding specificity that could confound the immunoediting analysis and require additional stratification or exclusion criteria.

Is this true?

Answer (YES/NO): NO